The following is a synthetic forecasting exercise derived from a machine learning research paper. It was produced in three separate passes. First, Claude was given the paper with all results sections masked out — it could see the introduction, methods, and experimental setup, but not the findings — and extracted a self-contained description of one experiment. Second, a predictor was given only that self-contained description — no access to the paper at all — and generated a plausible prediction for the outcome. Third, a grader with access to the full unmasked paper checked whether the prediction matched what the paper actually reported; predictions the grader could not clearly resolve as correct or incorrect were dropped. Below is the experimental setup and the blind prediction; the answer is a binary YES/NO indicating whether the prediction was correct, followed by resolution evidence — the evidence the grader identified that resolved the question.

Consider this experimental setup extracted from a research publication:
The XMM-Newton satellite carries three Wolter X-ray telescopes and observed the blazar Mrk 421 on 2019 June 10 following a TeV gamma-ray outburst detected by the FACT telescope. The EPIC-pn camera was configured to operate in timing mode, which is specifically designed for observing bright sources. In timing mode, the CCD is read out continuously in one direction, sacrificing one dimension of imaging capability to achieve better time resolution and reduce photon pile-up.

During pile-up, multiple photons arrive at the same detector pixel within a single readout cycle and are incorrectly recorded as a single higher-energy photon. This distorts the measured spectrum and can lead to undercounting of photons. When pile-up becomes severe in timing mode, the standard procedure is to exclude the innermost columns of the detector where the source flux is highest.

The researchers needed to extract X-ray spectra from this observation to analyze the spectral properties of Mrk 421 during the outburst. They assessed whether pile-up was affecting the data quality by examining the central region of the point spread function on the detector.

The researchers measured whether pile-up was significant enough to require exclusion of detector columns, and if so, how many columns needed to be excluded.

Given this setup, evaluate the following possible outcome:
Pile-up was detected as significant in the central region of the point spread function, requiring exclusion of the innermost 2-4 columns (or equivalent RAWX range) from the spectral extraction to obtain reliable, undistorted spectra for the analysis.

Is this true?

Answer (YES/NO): NO